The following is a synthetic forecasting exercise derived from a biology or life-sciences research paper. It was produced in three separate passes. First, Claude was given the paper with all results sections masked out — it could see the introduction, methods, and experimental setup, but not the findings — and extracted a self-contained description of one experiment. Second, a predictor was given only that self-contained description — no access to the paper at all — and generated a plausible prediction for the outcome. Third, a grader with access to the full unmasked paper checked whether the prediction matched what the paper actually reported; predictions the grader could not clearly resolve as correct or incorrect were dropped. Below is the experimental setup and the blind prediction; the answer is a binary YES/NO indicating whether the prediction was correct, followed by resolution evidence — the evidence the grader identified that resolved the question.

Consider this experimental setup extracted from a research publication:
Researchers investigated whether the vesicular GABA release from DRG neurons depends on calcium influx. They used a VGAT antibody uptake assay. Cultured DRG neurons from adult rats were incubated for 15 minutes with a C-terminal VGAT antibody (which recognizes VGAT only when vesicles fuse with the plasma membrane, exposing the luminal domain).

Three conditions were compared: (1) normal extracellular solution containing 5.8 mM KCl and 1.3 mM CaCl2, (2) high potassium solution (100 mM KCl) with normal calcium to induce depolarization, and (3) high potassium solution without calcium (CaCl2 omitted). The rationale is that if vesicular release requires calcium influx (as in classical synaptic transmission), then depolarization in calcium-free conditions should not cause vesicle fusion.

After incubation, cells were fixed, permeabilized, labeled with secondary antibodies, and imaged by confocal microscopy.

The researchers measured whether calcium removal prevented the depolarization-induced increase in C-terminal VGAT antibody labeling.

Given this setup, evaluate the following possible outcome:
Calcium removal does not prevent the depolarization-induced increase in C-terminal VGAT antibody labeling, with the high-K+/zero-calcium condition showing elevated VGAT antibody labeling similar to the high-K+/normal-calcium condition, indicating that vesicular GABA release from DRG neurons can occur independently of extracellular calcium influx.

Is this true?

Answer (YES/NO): NO